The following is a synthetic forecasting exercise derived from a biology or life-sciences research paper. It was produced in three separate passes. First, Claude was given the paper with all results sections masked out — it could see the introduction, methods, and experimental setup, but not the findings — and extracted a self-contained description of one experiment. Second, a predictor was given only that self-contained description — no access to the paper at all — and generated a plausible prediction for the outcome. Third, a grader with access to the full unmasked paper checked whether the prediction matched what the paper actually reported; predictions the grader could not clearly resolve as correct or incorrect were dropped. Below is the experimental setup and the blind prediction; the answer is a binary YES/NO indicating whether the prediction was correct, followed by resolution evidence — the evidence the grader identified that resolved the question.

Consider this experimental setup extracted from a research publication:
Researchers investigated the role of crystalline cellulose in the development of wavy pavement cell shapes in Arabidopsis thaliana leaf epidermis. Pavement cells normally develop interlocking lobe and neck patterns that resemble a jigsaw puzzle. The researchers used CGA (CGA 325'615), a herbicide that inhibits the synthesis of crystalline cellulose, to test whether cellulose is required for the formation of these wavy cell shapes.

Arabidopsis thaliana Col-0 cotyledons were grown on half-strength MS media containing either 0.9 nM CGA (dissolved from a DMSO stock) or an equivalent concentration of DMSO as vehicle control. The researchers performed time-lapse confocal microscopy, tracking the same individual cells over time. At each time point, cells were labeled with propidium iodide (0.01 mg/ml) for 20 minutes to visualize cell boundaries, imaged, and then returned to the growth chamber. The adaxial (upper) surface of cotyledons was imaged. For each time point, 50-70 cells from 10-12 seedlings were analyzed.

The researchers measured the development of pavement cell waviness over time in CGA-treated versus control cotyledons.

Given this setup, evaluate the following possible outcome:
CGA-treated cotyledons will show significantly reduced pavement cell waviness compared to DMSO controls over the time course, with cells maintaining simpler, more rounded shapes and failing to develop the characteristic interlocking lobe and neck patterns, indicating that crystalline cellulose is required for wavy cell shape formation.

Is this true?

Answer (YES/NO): YES